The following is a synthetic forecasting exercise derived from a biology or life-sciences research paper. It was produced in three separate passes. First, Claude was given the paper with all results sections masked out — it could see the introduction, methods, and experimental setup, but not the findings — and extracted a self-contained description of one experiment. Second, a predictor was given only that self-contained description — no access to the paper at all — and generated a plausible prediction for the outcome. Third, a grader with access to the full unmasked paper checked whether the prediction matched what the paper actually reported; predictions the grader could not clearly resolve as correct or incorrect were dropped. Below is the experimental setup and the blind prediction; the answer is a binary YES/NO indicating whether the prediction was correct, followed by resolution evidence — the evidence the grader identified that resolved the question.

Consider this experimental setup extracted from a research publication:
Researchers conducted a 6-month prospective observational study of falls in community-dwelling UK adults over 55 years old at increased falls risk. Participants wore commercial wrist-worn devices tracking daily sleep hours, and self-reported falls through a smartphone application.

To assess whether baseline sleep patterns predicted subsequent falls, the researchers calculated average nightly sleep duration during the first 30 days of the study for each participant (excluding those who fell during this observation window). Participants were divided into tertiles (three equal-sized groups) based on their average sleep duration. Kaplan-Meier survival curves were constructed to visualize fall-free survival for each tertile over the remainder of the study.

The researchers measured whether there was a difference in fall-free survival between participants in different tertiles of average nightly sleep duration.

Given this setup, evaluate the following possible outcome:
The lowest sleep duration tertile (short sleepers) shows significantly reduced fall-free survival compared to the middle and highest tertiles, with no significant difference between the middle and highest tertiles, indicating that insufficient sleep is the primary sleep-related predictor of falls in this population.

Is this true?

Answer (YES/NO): NO